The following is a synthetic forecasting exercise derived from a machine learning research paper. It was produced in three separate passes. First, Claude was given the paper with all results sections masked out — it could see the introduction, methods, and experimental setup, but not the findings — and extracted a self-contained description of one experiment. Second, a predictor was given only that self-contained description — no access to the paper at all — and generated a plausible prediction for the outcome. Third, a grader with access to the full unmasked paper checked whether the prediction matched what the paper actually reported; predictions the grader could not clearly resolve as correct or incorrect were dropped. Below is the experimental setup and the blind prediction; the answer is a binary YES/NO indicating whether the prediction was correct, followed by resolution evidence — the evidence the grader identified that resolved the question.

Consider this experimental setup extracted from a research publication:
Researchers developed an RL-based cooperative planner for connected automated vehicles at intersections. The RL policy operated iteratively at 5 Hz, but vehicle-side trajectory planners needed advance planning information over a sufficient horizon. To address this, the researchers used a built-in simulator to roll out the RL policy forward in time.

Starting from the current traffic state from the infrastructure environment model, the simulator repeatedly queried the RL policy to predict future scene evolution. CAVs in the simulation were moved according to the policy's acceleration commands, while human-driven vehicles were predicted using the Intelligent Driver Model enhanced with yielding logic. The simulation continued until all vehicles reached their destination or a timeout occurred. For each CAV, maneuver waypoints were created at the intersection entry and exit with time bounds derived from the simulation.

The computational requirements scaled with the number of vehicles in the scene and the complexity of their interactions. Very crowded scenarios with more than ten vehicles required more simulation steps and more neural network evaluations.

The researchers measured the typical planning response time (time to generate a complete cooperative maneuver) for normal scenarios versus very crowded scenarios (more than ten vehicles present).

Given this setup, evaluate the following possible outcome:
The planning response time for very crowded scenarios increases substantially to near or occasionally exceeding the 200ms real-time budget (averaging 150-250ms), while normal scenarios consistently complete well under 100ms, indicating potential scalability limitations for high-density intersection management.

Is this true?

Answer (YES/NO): NO